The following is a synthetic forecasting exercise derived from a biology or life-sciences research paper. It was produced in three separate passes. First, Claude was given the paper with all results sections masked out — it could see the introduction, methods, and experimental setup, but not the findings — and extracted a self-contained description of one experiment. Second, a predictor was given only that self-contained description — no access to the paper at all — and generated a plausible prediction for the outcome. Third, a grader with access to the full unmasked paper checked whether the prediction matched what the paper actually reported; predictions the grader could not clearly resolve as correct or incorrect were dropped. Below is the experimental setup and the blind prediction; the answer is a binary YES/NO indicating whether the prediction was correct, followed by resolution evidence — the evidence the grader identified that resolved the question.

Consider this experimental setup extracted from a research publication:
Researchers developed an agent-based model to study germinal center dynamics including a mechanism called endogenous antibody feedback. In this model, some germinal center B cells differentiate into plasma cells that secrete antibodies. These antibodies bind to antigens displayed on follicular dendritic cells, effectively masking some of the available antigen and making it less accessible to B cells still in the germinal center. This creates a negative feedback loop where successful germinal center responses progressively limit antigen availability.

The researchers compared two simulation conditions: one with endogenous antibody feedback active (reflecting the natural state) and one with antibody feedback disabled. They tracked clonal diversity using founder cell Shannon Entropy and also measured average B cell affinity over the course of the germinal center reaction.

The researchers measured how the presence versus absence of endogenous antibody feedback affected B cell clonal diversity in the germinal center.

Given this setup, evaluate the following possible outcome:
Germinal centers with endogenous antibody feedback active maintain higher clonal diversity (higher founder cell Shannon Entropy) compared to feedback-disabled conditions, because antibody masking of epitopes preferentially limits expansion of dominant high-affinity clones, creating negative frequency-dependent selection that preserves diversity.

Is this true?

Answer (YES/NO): NO